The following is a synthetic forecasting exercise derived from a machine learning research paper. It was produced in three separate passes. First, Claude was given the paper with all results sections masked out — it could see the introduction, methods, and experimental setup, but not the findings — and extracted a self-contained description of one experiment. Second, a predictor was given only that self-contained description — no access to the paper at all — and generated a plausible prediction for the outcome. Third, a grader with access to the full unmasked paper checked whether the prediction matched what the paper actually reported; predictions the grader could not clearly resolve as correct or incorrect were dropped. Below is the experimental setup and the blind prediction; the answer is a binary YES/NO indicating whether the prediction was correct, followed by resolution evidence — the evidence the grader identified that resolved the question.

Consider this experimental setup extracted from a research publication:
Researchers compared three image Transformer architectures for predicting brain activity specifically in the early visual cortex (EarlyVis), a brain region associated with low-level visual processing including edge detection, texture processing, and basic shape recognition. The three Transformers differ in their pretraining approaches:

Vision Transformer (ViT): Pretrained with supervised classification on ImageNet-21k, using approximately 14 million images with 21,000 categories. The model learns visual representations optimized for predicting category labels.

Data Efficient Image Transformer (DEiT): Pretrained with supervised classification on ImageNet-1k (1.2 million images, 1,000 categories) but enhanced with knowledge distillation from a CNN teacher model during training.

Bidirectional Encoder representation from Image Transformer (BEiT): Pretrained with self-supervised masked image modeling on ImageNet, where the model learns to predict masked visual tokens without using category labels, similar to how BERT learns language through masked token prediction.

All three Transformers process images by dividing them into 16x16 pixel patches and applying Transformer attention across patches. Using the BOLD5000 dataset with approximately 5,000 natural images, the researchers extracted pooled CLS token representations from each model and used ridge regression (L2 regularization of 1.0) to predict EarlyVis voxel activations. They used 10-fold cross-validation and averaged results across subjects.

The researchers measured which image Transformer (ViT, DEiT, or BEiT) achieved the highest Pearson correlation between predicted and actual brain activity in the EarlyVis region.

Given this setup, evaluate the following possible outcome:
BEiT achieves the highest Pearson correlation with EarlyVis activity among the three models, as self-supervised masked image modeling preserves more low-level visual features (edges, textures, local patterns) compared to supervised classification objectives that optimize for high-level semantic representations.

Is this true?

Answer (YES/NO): YES